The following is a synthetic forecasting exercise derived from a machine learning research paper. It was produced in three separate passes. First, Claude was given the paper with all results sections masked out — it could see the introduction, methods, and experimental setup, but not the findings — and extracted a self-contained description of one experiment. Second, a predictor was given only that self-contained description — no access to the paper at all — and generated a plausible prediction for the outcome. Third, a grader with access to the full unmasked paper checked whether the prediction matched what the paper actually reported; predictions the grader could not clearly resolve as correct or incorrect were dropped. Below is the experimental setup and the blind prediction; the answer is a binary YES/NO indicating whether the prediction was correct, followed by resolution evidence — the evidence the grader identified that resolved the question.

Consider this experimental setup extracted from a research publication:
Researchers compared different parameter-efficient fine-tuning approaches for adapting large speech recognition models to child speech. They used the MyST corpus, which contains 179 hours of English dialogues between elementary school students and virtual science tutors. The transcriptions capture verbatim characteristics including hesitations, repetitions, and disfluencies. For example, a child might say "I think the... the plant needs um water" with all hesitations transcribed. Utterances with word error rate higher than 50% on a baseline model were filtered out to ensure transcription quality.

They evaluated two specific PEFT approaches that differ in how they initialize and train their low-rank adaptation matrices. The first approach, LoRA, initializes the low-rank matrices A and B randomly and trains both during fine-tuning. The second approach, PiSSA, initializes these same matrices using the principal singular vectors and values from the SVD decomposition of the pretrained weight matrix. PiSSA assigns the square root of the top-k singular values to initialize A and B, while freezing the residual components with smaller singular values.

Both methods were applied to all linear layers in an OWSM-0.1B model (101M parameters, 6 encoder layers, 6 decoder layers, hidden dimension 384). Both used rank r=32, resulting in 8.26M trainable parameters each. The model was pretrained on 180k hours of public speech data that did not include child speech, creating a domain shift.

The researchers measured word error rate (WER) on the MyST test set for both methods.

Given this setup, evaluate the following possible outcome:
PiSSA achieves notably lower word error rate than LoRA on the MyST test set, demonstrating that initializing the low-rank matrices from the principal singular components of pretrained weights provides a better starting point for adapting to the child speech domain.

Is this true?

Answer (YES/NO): NO